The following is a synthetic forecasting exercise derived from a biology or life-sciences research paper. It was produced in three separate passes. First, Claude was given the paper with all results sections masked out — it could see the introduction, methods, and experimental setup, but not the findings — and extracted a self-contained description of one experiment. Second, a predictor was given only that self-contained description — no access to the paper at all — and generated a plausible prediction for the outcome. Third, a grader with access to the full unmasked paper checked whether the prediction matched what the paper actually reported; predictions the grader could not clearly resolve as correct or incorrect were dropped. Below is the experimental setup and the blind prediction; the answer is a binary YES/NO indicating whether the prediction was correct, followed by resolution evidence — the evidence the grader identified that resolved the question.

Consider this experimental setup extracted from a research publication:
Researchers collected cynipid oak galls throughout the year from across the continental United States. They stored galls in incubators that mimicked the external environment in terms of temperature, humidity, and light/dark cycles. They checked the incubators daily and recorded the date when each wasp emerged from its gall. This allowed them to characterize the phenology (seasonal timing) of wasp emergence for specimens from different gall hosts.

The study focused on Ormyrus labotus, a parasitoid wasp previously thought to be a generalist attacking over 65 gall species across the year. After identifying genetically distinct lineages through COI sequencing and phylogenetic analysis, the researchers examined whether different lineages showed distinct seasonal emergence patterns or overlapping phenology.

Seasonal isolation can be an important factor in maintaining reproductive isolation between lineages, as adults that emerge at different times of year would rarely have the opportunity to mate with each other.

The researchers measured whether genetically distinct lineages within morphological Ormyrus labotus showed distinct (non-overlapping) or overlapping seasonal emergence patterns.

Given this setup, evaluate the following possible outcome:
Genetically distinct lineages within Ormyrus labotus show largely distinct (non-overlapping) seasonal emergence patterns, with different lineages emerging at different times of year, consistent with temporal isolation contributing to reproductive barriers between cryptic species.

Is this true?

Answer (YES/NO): NO